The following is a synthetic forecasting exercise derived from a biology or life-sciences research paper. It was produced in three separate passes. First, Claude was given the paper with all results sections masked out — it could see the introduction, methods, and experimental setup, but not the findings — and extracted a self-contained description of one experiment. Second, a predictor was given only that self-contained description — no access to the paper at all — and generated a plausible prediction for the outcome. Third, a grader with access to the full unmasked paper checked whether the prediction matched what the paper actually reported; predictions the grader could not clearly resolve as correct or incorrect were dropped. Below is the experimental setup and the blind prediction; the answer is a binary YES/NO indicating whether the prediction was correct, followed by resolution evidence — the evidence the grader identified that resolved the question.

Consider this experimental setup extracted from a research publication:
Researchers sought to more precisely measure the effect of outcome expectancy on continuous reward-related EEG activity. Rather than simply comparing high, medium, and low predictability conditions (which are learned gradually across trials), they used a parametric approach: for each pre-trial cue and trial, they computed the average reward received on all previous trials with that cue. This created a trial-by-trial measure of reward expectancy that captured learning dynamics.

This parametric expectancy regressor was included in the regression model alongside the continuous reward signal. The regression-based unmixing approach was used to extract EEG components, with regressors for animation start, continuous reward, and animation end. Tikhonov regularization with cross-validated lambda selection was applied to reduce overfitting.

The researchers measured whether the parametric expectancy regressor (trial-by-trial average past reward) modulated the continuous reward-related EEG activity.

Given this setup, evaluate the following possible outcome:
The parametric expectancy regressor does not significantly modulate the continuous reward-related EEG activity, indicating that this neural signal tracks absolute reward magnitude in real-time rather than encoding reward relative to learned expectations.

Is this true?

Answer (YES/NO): NO